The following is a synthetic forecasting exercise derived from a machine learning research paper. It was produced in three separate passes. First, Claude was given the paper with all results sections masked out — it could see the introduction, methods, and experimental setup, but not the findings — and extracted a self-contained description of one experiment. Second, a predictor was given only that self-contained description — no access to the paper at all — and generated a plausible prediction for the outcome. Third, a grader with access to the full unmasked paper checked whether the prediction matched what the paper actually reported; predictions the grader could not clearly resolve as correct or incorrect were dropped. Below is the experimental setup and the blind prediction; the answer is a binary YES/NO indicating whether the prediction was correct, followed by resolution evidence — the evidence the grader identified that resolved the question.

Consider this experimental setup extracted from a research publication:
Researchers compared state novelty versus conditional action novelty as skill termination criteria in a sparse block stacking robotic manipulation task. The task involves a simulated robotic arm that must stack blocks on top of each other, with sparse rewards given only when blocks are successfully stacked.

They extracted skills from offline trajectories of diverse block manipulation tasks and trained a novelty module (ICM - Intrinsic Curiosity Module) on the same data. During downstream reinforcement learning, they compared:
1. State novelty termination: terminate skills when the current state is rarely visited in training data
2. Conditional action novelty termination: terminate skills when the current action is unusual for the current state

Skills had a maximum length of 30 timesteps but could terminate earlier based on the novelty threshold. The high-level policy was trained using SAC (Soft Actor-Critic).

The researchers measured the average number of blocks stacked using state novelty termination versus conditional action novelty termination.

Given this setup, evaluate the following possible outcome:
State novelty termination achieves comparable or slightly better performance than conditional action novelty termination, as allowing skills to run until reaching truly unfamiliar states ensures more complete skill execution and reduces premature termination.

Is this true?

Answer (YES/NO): NO